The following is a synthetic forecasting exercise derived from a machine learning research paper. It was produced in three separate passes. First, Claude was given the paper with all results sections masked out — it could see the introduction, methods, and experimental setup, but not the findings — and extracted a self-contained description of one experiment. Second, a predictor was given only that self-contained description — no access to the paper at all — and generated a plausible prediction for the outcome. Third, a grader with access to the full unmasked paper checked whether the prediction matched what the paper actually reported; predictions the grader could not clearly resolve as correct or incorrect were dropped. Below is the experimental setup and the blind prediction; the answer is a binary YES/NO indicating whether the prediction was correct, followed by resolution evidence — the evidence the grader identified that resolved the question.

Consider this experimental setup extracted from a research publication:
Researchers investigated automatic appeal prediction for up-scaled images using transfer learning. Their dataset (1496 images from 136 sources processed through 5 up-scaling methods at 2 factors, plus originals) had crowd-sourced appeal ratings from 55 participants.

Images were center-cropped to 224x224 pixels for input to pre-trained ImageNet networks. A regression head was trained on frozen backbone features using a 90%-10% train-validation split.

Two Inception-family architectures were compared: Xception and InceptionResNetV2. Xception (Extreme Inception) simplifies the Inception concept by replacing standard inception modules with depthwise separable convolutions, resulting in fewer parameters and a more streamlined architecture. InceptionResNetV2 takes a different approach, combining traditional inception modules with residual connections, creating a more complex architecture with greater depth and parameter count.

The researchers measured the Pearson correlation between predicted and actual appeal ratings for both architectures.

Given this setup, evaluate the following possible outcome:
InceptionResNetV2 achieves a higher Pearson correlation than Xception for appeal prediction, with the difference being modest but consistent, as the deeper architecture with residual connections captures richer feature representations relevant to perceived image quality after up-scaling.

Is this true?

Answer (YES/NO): NO